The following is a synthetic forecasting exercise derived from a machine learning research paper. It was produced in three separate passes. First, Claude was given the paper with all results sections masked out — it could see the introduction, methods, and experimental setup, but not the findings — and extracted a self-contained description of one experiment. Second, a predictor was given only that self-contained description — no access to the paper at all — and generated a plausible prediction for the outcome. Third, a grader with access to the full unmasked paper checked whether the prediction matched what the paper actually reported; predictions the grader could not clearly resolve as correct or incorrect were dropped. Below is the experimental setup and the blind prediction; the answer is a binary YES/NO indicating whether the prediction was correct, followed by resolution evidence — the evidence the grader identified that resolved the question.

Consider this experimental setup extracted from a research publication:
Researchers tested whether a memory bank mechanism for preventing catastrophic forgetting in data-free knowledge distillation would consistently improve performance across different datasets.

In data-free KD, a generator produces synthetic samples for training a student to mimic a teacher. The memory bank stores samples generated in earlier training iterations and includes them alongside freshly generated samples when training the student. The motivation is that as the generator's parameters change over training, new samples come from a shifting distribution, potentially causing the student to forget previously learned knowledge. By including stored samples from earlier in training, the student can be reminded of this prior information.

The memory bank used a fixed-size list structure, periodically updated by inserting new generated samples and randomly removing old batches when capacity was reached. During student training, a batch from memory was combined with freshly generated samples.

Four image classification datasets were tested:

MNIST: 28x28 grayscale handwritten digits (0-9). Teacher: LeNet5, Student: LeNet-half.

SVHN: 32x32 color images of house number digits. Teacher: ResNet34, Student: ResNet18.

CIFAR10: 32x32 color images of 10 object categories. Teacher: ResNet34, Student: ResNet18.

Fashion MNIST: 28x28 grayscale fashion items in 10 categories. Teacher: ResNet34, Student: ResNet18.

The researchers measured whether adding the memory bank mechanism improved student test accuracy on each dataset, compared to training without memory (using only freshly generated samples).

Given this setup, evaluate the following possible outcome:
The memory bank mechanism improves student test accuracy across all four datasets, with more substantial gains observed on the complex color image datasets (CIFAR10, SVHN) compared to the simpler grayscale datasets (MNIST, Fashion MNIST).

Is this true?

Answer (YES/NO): NO